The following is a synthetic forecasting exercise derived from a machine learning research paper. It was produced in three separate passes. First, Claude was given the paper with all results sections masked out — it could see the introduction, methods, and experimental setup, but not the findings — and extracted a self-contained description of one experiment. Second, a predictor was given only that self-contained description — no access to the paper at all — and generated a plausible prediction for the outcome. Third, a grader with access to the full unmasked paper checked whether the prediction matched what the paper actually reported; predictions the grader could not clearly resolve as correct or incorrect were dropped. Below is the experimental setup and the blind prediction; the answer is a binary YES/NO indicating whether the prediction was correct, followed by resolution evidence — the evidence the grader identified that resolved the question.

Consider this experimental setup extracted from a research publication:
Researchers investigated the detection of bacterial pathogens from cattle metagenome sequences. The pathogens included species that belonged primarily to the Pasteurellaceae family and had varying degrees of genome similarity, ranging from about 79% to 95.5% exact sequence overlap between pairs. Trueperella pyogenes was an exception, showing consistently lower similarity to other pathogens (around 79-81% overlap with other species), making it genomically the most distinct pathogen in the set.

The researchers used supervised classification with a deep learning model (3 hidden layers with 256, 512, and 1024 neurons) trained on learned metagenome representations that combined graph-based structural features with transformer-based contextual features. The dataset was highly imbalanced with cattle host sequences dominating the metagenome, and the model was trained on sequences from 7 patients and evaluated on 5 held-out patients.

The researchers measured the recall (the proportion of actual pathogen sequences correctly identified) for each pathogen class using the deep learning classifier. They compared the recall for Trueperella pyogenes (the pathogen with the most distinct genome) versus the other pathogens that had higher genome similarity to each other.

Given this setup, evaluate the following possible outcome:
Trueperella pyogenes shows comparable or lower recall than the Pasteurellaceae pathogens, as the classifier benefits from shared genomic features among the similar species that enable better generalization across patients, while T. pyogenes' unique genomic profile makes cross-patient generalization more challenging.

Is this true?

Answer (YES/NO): NO